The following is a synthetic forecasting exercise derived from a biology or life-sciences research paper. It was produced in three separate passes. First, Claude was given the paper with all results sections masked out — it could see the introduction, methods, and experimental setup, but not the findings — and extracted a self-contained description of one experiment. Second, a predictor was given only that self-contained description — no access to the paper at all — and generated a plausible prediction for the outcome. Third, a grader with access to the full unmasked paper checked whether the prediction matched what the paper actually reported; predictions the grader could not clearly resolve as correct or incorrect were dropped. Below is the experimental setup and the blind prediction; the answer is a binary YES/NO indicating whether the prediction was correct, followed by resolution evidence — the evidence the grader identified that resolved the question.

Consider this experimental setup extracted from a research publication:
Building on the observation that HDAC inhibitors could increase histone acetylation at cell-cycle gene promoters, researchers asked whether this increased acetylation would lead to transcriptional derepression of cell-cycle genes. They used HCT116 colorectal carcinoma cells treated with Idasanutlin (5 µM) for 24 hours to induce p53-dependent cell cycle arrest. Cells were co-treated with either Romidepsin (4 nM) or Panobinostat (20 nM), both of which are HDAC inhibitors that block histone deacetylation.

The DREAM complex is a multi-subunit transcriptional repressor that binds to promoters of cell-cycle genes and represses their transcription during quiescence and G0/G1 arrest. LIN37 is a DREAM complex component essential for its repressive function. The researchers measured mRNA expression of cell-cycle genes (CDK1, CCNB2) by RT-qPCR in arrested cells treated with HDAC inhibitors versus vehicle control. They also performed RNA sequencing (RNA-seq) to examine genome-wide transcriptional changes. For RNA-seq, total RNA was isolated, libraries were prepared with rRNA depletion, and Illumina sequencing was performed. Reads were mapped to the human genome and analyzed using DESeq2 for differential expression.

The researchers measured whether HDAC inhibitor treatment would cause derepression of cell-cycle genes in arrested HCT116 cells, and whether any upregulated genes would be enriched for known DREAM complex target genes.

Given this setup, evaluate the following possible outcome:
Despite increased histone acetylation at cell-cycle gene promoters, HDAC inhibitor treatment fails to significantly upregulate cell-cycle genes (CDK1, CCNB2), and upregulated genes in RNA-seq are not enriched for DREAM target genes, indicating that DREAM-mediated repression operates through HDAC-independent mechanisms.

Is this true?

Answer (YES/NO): YES